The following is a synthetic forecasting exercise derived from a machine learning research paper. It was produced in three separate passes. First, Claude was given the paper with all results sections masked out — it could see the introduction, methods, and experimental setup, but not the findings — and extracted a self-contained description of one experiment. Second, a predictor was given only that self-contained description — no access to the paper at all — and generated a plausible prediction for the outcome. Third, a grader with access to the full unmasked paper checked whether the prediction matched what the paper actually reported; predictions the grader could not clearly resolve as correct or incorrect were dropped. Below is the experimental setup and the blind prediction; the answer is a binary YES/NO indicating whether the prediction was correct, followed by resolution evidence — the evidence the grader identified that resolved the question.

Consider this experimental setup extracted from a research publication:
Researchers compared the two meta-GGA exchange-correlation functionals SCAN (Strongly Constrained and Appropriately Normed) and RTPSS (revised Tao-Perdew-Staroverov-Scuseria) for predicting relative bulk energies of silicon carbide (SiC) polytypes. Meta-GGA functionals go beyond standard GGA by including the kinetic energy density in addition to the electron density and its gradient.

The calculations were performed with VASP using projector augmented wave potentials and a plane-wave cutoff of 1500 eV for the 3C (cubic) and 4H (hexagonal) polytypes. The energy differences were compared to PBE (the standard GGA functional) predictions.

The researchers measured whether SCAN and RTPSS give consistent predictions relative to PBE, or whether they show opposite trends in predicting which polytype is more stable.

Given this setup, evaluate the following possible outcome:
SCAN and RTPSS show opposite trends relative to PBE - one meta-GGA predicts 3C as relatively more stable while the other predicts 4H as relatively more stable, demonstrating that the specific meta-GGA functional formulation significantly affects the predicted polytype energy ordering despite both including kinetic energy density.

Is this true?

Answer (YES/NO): YES